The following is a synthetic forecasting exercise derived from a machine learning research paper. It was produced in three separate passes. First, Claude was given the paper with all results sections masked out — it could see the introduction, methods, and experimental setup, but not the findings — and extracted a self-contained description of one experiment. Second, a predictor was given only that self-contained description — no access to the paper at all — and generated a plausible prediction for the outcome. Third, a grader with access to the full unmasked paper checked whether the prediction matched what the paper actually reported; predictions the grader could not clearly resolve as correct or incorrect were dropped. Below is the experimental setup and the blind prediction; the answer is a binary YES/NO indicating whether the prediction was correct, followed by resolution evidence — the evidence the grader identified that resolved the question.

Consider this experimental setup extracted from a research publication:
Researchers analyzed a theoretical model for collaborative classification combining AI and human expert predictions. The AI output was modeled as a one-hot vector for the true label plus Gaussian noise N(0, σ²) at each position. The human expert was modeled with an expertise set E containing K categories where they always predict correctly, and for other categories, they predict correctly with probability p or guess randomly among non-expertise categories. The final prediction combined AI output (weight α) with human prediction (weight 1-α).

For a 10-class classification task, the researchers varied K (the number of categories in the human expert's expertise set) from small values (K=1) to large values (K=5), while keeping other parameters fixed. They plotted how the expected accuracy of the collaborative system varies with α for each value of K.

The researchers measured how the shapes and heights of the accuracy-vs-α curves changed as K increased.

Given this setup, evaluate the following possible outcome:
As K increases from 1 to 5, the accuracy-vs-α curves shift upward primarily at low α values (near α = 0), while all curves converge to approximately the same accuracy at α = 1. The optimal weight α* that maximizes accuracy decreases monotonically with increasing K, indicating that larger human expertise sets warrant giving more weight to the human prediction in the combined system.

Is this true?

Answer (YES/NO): NO